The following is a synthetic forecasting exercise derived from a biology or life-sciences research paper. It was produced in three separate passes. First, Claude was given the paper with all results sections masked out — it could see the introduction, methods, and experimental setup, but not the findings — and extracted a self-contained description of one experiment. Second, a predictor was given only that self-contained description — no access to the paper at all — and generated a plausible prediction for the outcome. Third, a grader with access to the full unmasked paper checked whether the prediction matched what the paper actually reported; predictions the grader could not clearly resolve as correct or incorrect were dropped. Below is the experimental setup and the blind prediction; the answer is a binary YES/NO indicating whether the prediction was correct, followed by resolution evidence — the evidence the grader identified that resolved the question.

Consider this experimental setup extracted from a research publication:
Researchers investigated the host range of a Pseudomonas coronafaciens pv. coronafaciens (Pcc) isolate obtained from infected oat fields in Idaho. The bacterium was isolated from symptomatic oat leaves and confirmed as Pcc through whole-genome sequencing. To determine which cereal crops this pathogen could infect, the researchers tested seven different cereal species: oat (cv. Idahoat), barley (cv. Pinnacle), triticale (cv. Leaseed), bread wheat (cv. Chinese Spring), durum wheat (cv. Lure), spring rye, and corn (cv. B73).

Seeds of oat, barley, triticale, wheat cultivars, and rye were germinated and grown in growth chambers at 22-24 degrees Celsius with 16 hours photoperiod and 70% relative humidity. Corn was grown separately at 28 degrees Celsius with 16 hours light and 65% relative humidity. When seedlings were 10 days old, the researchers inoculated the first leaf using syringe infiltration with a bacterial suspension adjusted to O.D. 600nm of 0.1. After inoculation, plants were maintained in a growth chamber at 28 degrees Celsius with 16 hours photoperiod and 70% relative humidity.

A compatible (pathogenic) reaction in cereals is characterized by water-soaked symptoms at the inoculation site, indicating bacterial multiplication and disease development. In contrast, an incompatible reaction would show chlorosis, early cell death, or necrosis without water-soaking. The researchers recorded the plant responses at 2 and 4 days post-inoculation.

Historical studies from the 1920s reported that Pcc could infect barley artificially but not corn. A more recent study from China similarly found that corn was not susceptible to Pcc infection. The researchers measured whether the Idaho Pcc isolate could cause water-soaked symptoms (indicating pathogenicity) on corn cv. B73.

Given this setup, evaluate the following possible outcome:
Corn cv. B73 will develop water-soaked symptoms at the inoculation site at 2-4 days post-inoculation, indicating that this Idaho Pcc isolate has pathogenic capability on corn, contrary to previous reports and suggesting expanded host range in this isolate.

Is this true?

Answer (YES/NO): NO